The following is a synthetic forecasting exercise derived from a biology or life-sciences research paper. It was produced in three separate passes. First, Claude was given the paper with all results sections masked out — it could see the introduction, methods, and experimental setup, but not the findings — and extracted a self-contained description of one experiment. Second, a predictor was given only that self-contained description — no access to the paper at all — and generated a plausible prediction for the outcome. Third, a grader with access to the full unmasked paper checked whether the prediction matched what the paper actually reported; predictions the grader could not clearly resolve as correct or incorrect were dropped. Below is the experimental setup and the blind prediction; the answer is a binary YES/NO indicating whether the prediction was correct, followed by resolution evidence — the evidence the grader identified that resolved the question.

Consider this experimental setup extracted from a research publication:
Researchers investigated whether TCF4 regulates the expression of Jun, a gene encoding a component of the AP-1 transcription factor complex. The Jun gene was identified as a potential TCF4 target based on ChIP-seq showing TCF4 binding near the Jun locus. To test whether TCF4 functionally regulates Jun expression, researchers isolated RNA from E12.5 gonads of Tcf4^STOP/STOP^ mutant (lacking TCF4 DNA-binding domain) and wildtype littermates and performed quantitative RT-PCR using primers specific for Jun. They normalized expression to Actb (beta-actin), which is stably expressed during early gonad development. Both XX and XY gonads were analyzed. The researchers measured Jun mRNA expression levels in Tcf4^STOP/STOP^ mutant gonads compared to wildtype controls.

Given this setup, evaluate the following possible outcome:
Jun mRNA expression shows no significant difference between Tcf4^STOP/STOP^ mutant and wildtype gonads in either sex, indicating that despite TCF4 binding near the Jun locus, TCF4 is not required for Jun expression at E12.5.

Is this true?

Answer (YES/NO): NO